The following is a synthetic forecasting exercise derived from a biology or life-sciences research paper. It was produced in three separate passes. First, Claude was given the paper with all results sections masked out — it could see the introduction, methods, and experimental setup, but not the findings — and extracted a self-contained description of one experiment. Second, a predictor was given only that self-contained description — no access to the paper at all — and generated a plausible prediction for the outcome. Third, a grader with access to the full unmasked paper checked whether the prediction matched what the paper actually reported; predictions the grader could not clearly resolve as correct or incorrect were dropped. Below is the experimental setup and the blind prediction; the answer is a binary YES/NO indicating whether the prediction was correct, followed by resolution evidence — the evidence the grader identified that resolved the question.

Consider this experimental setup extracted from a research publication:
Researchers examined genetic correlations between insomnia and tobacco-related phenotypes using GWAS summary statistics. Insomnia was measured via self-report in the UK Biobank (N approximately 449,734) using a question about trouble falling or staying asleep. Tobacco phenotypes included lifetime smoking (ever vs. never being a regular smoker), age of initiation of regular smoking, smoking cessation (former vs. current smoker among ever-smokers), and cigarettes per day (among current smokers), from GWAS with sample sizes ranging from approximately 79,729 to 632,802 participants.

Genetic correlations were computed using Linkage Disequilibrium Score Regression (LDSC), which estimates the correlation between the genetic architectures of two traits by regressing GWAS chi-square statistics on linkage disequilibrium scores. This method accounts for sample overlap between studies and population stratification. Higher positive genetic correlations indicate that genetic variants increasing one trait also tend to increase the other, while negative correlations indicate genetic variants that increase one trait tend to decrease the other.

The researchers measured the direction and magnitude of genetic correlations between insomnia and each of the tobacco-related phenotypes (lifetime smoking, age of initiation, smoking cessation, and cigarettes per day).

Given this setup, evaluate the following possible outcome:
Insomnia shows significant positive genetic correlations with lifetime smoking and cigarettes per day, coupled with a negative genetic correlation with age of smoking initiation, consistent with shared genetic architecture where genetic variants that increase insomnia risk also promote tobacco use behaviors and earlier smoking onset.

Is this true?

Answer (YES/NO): YES